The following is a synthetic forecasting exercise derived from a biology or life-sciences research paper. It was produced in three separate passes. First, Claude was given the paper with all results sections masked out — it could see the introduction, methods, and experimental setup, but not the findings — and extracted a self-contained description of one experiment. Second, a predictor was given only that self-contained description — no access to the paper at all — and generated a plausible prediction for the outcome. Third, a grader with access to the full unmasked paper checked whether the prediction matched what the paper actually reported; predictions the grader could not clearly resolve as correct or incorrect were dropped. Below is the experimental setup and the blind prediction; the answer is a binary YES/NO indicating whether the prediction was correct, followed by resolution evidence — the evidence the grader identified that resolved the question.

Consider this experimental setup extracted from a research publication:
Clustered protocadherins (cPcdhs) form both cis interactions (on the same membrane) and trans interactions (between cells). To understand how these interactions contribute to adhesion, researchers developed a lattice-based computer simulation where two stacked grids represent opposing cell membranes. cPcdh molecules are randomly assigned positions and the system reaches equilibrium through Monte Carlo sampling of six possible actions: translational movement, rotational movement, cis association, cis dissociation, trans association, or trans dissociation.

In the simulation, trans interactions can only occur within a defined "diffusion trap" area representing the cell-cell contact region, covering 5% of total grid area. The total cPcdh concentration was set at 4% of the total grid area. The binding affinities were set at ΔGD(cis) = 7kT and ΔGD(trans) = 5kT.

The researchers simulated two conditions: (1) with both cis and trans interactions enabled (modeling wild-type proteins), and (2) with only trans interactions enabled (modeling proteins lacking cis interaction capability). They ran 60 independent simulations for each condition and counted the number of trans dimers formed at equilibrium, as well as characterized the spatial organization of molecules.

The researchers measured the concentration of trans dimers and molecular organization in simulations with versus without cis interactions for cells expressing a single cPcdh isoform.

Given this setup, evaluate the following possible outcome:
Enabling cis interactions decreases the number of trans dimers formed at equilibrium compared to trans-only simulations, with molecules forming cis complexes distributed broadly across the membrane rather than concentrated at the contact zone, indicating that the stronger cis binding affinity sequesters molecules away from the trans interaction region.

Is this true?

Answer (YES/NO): NO